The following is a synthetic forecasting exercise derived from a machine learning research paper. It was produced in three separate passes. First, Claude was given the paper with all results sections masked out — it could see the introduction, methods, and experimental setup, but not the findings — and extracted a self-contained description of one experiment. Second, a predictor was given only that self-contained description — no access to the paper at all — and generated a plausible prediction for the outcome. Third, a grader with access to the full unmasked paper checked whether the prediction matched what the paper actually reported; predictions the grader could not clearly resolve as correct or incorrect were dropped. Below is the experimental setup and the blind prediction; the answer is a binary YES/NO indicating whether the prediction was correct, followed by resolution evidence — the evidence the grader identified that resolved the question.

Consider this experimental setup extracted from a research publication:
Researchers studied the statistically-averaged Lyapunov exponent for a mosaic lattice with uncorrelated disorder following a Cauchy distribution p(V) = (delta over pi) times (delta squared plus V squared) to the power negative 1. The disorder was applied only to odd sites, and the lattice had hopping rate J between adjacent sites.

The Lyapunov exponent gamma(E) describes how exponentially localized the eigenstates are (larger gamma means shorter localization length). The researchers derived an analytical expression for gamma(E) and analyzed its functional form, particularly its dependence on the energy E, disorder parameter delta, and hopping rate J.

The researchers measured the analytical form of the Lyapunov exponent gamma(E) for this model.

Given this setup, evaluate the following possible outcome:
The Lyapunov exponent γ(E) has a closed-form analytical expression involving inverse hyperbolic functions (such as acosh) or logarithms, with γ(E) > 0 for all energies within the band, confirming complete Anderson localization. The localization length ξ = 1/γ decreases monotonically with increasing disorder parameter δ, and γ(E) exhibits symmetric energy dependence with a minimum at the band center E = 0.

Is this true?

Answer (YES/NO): NO